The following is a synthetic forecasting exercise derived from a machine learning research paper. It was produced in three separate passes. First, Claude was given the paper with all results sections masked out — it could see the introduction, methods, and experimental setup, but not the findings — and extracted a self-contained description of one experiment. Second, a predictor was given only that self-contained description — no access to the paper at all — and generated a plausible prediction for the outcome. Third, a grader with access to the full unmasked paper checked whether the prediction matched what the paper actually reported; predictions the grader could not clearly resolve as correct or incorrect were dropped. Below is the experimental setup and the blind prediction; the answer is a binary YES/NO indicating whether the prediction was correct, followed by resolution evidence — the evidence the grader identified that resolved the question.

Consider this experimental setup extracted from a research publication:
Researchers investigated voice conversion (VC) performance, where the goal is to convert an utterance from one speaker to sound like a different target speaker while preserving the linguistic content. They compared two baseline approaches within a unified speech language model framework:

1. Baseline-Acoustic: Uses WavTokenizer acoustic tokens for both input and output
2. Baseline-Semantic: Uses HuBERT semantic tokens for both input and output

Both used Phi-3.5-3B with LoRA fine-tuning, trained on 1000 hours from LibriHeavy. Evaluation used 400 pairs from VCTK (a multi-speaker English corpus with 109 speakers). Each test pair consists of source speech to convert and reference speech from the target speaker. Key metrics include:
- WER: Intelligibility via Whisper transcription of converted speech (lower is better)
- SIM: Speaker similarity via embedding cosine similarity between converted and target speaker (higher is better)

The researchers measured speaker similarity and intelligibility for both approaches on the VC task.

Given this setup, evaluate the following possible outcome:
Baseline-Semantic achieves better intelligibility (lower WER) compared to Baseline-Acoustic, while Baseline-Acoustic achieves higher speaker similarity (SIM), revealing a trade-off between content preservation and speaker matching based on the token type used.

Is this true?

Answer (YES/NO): NO